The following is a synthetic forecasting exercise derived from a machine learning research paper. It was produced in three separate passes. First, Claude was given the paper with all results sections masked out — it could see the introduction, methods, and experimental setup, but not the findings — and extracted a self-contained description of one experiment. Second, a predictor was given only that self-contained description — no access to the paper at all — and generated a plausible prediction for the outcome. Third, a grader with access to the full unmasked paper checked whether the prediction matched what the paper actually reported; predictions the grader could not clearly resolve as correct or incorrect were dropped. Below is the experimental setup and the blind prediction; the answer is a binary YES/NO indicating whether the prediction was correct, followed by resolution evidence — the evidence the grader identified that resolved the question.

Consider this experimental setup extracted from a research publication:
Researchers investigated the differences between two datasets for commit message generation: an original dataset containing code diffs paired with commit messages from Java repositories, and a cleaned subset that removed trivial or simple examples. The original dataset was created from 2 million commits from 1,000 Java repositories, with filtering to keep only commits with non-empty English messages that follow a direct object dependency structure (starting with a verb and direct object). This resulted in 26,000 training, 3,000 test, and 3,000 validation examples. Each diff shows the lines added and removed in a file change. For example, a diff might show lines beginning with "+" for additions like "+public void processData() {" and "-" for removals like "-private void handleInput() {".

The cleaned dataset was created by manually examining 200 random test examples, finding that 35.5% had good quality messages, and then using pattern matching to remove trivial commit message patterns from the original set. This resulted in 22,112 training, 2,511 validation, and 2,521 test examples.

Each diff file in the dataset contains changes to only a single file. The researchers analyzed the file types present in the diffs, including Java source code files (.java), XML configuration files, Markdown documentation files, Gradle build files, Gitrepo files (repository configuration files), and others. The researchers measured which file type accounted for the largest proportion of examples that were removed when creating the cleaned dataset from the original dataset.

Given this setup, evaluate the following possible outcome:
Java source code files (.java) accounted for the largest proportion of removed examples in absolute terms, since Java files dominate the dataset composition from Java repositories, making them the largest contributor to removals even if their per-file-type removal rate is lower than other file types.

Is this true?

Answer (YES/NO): NO